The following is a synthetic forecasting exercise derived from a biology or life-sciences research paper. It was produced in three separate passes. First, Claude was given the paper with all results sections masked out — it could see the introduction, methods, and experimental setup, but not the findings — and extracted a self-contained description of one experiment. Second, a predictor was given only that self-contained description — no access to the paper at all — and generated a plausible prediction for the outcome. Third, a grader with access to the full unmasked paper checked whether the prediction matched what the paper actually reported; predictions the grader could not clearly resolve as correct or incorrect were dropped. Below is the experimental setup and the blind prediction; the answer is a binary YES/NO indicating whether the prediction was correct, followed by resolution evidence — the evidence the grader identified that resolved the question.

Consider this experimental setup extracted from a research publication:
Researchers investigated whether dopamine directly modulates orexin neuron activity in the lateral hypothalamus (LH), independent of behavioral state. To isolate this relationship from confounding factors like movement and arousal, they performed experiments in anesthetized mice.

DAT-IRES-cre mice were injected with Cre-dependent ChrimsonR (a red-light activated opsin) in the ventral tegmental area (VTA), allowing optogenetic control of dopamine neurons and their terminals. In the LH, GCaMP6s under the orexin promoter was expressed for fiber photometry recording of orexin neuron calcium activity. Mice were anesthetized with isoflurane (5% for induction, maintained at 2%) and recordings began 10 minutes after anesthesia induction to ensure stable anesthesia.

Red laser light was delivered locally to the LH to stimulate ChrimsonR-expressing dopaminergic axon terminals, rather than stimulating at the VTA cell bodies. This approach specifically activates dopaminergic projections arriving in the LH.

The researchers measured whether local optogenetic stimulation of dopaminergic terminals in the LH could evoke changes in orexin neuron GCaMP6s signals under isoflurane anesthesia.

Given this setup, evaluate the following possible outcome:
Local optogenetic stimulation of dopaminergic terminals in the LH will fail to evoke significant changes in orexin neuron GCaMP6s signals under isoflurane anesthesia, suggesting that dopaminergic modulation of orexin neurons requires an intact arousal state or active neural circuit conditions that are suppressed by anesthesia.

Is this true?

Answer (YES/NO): NO